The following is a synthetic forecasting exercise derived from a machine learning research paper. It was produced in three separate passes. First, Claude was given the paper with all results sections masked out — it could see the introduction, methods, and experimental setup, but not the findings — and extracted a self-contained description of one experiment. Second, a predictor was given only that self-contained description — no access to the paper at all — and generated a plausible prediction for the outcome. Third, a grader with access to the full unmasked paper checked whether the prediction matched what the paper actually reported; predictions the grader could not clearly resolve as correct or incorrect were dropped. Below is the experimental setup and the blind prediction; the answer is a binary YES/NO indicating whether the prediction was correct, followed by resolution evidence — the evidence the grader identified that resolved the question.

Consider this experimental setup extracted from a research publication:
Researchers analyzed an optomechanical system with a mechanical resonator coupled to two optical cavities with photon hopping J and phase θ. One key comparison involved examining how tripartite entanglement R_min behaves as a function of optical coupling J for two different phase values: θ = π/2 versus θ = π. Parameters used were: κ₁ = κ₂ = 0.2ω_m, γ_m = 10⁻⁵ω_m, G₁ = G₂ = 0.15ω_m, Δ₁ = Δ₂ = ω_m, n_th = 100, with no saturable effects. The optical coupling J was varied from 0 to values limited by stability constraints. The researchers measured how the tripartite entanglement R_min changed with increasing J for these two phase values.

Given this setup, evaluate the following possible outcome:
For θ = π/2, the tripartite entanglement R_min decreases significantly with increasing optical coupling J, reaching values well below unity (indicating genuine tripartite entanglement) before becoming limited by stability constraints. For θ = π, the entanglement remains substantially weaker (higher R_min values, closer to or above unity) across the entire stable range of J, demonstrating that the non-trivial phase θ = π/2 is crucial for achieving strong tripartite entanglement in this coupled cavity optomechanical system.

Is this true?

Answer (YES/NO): NO